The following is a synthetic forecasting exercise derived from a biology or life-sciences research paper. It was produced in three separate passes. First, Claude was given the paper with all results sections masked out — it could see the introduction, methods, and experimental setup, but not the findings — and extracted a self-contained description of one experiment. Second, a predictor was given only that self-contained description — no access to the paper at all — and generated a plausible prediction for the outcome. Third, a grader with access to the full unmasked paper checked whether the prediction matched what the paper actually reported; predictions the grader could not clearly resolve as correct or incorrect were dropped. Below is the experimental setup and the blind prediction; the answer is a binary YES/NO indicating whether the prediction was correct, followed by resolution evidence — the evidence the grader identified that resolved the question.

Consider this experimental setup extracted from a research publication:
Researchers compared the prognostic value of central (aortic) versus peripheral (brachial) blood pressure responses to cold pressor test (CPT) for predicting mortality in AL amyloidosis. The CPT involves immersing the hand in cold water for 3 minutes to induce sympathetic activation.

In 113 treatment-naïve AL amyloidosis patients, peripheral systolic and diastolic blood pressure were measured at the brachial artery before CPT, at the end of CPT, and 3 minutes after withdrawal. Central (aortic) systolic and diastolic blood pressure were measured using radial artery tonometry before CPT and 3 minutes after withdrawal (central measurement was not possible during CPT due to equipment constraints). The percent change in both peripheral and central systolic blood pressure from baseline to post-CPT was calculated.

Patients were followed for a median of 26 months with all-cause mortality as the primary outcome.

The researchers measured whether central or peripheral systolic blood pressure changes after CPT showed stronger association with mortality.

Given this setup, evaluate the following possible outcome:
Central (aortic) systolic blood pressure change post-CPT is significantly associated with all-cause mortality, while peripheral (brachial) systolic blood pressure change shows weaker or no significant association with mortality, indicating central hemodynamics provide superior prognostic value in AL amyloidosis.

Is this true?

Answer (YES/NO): YES